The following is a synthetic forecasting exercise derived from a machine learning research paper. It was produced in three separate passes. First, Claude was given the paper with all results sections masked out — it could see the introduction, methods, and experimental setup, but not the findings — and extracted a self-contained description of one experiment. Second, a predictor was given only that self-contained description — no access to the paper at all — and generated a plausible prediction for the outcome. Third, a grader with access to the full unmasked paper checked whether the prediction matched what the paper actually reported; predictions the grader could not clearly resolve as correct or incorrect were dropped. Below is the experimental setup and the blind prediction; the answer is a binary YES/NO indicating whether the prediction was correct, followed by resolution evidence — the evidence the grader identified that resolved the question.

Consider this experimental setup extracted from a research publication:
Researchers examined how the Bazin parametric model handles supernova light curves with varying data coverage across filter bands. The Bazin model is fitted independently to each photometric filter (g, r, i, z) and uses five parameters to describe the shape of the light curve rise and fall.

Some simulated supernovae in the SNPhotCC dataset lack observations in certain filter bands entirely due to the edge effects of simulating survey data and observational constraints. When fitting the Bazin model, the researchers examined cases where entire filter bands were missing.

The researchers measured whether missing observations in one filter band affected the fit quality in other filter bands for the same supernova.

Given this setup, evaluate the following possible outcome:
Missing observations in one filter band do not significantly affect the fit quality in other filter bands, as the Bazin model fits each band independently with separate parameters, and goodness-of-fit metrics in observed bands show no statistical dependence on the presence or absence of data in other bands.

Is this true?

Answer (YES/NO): YES